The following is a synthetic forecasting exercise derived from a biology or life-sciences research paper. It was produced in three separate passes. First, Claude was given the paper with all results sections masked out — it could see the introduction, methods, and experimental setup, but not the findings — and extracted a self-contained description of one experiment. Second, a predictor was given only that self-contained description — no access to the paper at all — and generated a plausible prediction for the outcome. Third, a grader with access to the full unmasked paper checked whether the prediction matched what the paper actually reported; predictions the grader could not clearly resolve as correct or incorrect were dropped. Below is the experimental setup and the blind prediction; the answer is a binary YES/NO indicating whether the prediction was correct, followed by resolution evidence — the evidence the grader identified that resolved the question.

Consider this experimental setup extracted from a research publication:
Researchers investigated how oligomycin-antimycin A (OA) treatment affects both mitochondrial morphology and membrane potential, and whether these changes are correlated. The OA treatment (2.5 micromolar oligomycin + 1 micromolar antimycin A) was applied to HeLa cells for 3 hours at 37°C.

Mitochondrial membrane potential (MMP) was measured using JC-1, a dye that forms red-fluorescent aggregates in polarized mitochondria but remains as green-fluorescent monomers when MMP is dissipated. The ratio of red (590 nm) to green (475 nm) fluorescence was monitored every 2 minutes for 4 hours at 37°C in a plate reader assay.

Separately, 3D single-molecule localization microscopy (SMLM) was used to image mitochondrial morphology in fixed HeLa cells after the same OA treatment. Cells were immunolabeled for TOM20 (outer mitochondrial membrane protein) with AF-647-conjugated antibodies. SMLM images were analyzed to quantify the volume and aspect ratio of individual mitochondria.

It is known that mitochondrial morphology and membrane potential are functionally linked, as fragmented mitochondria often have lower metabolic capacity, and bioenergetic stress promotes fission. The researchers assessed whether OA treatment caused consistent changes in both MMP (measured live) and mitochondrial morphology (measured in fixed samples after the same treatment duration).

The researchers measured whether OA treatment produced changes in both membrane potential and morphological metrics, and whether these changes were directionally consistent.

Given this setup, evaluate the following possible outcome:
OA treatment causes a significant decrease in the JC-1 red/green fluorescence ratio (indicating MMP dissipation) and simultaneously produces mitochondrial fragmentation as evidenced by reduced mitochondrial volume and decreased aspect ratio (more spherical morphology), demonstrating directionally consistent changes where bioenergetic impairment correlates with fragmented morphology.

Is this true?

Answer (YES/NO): YES